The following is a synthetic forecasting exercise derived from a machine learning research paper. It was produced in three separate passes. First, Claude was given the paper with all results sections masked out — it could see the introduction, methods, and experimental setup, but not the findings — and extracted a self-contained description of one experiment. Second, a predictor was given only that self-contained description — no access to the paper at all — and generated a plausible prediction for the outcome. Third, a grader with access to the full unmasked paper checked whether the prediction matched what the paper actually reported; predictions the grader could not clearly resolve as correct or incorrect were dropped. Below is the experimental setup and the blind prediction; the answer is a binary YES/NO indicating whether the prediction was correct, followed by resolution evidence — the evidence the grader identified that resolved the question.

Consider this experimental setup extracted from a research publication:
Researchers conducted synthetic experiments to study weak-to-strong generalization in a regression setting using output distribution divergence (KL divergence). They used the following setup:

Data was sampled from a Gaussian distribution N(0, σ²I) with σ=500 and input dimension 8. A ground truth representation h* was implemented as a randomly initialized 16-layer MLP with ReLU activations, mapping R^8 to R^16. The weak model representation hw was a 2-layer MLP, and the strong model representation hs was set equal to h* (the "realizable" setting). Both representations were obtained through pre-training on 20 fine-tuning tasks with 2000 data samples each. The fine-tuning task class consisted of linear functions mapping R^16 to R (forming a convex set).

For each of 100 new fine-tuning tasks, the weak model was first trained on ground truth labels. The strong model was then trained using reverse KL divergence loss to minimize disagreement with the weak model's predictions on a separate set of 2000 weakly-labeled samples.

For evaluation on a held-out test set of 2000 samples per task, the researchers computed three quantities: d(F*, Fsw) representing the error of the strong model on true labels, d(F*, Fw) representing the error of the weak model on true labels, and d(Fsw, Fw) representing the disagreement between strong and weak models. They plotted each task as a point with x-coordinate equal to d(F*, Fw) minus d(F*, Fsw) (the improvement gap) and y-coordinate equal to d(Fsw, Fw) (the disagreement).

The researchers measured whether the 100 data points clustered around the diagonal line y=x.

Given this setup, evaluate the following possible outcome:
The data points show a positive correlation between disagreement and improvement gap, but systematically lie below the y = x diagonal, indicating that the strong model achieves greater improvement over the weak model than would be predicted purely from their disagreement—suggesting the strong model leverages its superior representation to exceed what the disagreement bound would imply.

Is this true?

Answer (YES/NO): NO